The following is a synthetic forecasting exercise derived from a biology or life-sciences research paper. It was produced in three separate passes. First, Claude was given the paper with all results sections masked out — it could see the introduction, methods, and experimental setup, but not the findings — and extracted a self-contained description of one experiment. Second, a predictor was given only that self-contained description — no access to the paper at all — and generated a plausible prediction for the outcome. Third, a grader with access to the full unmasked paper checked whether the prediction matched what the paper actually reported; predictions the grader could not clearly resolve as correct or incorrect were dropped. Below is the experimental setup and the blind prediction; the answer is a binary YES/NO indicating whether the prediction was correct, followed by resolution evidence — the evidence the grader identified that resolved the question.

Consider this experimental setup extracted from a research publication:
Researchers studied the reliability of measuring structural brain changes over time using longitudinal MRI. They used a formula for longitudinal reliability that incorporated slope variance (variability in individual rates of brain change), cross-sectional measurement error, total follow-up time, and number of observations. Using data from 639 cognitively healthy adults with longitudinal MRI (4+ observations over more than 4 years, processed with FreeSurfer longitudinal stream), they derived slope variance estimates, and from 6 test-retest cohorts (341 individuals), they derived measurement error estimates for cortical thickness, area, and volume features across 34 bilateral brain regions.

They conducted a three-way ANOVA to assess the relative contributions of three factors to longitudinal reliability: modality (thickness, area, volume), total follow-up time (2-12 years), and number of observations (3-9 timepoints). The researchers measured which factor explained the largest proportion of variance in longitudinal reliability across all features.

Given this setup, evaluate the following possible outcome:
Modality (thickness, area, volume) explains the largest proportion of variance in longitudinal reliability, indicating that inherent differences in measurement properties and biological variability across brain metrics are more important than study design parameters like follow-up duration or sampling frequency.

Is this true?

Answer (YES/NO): NO